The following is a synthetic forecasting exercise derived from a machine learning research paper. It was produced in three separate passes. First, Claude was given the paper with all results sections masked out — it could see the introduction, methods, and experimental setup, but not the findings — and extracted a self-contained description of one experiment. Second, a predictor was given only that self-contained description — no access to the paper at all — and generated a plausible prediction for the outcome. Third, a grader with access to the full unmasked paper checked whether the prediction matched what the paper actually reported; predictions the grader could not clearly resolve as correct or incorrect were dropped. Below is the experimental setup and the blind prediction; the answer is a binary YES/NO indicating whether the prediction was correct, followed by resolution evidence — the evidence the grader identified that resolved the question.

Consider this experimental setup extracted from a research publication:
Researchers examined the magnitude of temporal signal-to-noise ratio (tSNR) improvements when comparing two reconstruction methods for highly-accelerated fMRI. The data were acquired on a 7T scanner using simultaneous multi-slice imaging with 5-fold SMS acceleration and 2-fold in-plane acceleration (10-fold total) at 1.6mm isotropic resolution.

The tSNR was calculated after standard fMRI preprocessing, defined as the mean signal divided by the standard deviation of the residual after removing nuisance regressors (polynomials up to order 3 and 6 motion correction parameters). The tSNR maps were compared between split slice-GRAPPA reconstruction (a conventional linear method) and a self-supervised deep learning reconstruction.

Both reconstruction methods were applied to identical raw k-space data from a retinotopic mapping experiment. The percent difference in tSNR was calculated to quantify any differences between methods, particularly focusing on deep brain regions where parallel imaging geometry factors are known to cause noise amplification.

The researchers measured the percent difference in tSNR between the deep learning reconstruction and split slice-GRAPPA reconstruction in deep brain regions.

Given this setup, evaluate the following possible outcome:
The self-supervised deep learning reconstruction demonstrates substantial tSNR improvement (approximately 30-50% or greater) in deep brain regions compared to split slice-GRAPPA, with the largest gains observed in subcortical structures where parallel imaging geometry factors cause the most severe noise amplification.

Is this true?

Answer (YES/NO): YES